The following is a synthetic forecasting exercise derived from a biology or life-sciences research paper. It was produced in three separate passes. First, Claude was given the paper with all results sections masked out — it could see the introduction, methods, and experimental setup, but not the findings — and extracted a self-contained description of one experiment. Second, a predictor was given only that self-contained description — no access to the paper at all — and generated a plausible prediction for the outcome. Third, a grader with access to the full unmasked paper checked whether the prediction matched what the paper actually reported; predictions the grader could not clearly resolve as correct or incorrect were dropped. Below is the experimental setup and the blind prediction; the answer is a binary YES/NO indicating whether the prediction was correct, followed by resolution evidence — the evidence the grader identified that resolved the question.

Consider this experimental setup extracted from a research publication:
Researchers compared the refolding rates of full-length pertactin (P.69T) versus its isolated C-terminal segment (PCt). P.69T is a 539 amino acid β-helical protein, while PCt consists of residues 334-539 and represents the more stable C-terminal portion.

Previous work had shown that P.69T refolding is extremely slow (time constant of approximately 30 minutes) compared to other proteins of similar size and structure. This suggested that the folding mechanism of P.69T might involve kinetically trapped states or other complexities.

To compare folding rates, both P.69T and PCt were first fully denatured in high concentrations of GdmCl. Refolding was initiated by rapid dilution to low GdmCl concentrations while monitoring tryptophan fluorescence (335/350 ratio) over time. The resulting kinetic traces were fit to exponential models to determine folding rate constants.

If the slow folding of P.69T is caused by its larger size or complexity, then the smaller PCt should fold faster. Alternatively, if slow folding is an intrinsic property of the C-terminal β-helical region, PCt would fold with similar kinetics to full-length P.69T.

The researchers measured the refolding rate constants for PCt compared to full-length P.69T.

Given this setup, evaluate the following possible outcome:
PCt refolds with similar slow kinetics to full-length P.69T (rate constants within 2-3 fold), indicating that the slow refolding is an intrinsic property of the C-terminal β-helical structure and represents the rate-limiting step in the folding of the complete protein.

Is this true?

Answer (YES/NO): YES